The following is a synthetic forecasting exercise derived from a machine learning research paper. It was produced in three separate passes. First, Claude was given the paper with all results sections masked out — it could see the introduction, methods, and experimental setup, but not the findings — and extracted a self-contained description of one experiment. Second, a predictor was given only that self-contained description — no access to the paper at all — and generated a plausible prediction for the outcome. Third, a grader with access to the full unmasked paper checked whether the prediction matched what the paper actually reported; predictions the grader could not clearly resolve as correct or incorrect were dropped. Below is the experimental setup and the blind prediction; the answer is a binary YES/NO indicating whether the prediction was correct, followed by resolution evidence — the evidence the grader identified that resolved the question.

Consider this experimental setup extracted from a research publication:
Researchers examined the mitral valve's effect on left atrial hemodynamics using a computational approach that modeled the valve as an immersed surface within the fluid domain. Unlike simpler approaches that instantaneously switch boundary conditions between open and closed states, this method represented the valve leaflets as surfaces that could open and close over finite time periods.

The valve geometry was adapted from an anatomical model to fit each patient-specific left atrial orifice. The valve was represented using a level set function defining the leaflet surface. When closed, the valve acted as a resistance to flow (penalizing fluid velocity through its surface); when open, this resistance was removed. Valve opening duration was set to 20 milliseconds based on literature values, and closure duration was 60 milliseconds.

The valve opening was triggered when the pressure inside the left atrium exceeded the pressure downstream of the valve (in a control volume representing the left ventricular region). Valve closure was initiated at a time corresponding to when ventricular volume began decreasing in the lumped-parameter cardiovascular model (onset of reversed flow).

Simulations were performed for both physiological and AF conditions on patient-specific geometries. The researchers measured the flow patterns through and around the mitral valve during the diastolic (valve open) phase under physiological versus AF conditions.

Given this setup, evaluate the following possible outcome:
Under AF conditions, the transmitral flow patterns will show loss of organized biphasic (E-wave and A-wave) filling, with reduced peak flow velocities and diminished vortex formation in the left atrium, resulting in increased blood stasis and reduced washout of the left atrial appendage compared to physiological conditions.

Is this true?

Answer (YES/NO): YES